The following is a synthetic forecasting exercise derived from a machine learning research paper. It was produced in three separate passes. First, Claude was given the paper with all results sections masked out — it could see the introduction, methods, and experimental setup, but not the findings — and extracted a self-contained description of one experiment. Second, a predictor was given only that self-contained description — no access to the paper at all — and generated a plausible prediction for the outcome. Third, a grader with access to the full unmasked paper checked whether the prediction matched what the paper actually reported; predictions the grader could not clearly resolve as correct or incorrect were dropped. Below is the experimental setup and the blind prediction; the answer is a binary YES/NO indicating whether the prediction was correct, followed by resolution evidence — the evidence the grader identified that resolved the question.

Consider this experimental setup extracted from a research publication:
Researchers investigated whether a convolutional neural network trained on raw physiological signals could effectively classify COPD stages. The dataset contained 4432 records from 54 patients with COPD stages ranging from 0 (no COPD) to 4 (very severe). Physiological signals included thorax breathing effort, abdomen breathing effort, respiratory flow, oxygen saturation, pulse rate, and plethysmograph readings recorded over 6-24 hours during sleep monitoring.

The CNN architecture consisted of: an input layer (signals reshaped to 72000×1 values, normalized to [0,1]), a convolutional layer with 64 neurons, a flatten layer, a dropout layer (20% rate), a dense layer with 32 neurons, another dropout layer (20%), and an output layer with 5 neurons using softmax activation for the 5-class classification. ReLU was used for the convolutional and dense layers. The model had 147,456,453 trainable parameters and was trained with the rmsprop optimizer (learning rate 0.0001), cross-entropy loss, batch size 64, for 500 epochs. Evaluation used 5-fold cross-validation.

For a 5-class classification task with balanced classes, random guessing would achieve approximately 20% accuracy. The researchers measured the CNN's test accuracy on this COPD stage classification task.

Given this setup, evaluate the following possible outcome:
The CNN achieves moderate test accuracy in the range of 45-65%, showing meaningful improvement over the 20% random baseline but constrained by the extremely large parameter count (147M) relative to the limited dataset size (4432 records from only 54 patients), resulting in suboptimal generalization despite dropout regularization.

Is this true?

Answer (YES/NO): NO